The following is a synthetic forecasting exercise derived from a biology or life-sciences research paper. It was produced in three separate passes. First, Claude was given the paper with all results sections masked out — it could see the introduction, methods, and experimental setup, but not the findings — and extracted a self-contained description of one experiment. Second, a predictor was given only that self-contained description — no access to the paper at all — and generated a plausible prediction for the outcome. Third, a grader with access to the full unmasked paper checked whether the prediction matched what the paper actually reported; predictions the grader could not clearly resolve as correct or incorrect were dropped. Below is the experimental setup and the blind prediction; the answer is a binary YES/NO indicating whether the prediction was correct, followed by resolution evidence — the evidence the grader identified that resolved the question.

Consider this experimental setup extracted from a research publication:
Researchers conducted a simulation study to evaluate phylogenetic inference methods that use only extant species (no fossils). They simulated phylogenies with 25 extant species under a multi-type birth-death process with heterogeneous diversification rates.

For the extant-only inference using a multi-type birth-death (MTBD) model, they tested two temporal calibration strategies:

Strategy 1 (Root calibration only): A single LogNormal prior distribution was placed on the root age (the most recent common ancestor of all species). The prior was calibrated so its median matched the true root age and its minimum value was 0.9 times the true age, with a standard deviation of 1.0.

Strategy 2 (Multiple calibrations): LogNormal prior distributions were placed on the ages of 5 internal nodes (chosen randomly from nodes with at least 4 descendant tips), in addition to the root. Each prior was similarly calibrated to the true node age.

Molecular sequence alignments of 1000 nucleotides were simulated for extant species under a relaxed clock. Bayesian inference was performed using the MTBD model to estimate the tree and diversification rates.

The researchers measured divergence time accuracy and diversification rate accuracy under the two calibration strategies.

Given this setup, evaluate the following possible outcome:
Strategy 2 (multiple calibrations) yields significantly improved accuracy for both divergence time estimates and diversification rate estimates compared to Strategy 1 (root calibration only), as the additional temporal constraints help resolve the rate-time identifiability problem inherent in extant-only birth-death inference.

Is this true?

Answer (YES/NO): NO